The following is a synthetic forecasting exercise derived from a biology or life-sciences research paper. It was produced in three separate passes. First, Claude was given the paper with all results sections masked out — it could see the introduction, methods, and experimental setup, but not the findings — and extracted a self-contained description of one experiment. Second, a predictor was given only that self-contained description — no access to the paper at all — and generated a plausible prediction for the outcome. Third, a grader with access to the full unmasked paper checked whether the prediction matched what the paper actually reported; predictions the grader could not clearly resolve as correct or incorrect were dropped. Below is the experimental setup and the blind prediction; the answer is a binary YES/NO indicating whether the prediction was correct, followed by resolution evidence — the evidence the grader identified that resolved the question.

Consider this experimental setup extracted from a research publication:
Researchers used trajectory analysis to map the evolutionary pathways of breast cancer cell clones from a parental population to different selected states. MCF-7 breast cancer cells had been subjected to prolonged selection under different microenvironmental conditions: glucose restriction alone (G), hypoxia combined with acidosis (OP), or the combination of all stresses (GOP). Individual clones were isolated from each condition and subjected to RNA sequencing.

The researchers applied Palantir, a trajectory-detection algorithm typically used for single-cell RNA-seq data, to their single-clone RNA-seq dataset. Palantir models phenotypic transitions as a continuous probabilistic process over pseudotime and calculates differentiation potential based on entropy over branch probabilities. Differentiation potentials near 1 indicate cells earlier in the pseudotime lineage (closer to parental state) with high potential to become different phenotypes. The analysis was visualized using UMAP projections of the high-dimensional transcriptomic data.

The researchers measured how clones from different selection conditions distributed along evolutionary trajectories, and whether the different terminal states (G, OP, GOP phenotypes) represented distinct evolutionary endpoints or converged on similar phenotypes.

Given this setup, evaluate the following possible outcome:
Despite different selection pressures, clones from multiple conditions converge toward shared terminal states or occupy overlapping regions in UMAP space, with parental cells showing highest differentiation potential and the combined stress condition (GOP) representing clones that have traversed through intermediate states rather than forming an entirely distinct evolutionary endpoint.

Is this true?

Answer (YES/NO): YES